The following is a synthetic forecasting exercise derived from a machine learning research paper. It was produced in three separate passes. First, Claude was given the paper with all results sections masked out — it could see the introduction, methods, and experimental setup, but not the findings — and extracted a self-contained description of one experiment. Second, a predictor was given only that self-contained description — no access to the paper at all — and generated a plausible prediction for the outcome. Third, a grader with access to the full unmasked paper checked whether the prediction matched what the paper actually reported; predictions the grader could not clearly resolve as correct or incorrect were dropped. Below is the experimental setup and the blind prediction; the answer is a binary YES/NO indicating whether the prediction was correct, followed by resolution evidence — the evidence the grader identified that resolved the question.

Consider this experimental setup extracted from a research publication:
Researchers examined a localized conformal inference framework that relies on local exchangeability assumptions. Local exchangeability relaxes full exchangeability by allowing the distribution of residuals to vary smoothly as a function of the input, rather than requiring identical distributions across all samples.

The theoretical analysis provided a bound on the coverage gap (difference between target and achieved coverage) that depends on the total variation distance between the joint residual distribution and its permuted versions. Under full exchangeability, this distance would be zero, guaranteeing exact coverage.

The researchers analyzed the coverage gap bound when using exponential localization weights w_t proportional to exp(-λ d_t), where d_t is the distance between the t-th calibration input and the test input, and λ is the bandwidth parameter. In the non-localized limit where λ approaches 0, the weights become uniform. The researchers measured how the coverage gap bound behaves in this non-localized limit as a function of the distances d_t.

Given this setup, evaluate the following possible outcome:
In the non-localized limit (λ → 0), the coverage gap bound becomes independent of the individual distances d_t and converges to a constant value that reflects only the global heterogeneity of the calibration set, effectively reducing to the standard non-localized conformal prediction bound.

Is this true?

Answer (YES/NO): NO